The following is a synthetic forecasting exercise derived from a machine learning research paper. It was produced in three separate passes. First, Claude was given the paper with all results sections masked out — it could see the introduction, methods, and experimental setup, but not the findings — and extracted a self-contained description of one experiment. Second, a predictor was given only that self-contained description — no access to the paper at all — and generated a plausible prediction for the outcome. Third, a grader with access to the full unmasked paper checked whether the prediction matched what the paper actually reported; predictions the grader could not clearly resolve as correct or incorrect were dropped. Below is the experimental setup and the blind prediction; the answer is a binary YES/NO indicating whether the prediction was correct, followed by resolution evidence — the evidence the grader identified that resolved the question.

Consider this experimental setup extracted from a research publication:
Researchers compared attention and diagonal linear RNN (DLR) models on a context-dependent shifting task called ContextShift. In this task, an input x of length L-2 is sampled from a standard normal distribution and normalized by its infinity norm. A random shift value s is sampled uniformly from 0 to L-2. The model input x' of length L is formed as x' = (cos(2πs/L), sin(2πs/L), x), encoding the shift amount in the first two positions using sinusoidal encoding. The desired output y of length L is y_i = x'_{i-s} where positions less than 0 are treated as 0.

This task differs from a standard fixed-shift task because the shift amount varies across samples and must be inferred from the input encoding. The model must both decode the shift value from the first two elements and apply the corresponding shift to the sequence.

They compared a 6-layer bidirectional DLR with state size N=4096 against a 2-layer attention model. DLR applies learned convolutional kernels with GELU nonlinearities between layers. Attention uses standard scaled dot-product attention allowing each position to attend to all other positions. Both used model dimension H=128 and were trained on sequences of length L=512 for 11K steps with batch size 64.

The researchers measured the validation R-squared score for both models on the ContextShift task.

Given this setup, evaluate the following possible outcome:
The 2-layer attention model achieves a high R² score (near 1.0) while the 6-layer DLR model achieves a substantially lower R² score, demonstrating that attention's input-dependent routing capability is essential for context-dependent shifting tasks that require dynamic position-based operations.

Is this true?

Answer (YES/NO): NO